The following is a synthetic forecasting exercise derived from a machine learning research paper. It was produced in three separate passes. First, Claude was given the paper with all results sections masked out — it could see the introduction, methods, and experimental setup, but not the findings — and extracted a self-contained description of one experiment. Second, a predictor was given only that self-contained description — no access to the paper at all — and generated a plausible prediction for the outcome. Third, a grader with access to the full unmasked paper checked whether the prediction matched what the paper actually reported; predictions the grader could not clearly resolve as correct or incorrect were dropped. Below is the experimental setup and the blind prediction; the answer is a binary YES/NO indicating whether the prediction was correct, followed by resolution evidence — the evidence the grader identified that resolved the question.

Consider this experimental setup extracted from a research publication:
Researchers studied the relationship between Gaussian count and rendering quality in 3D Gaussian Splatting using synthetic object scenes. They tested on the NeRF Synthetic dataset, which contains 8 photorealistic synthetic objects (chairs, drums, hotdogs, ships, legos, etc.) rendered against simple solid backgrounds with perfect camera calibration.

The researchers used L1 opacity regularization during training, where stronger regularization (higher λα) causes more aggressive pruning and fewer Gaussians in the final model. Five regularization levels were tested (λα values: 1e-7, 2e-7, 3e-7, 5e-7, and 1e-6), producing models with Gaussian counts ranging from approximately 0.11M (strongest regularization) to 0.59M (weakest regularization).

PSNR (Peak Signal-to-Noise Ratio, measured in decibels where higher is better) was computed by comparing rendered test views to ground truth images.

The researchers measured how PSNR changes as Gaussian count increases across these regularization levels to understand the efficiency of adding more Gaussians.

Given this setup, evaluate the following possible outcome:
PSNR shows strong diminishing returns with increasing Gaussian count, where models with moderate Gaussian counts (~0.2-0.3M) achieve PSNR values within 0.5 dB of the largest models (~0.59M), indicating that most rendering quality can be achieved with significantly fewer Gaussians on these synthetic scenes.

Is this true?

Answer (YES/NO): YES